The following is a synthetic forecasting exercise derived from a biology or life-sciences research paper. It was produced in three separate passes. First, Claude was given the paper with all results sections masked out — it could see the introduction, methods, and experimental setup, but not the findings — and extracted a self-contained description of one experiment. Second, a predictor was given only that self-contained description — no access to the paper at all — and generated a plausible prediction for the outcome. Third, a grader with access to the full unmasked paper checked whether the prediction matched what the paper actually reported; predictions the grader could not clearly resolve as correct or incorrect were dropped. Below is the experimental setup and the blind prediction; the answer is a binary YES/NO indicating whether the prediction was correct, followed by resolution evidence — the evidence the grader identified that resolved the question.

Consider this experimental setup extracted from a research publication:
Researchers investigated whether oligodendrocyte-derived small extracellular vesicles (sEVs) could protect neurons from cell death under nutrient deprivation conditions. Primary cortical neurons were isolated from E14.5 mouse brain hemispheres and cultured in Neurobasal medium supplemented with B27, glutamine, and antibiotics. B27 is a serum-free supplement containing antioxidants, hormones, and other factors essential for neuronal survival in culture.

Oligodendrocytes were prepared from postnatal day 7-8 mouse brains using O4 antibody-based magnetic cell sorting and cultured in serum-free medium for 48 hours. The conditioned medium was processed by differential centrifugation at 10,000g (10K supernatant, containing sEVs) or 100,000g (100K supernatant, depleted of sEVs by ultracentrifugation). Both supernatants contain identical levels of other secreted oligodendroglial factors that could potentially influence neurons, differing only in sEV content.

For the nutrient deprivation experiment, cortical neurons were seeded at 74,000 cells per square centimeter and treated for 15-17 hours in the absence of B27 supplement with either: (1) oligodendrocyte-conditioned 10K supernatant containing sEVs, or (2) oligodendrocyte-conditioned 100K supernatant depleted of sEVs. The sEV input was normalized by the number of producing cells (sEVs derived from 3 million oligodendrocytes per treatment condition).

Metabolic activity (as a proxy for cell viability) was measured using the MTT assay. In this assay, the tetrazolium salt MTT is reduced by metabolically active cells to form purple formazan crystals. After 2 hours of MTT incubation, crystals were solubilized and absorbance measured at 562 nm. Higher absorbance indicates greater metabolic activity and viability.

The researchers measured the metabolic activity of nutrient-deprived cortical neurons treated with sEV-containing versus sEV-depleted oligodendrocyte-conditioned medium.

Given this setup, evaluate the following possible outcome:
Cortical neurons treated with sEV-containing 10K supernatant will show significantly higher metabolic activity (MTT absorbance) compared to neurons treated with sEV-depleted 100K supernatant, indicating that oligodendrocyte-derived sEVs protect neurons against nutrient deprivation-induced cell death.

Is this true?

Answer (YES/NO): YES